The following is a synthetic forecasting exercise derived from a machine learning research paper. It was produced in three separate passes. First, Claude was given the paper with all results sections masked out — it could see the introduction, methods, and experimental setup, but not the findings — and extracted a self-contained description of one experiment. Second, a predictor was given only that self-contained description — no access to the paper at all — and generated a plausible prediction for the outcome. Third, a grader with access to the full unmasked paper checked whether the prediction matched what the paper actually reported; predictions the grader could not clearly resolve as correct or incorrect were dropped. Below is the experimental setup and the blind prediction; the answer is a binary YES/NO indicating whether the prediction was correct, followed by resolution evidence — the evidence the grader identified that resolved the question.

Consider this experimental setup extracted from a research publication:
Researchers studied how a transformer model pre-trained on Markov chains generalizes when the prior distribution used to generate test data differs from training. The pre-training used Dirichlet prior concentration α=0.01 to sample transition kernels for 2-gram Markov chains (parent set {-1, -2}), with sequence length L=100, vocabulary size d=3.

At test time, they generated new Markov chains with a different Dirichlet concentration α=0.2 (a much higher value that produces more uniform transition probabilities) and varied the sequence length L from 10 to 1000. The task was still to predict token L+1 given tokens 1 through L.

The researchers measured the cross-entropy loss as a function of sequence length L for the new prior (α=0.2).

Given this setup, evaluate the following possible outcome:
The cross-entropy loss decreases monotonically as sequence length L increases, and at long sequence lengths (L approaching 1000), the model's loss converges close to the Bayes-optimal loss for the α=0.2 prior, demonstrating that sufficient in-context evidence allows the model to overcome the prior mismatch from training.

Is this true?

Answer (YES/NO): NO